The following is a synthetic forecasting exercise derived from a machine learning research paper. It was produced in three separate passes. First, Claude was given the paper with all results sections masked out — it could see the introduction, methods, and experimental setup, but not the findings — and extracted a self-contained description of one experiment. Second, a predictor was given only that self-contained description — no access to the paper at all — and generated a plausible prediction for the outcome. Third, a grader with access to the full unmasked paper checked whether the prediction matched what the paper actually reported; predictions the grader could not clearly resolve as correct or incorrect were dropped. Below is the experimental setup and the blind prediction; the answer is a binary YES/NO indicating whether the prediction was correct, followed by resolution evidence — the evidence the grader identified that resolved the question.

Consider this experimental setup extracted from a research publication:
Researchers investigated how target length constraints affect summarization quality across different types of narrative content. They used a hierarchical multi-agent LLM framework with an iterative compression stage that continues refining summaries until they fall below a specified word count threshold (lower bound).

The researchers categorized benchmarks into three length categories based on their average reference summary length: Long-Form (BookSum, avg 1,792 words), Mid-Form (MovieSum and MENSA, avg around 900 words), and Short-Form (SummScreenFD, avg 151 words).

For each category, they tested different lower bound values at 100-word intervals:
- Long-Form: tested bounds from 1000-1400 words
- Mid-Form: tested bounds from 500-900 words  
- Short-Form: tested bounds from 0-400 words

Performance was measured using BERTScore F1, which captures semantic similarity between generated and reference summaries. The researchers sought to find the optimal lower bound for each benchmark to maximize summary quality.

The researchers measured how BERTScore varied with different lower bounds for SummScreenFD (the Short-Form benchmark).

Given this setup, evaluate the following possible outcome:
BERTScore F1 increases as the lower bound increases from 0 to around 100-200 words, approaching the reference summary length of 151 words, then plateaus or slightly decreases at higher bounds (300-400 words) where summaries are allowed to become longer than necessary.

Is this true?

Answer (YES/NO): NO